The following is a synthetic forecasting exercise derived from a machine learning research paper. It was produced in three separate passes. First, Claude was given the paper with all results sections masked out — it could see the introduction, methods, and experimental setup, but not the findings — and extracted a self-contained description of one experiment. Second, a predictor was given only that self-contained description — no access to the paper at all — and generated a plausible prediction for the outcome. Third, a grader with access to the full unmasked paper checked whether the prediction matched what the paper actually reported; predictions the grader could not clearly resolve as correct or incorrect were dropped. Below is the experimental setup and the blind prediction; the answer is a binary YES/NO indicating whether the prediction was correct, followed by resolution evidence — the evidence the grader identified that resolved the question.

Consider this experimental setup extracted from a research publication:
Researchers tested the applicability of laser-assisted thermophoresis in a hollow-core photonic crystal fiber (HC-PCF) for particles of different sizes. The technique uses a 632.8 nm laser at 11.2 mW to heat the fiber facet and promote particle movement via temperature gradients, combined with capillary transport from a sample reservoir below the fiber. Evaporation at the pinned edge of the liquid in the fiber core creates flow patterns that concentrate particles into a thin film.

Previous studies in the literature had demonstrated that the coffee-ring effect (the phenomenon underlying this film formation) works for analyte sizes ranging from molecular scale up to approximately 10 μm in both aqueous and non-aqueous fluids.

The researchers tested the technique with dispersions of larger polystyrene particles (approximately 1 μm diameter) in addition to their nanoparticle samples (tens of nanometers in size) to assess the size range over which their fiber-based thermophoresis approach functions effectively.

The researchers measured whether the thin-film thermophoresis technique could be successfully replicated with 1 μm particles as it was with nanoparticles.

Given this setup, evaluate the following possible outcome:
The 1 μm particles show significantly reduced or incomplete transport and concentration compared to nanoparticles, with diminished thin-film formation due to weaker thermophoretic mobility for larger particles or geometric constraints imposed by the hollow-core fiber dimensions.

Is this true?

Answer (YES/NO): NO